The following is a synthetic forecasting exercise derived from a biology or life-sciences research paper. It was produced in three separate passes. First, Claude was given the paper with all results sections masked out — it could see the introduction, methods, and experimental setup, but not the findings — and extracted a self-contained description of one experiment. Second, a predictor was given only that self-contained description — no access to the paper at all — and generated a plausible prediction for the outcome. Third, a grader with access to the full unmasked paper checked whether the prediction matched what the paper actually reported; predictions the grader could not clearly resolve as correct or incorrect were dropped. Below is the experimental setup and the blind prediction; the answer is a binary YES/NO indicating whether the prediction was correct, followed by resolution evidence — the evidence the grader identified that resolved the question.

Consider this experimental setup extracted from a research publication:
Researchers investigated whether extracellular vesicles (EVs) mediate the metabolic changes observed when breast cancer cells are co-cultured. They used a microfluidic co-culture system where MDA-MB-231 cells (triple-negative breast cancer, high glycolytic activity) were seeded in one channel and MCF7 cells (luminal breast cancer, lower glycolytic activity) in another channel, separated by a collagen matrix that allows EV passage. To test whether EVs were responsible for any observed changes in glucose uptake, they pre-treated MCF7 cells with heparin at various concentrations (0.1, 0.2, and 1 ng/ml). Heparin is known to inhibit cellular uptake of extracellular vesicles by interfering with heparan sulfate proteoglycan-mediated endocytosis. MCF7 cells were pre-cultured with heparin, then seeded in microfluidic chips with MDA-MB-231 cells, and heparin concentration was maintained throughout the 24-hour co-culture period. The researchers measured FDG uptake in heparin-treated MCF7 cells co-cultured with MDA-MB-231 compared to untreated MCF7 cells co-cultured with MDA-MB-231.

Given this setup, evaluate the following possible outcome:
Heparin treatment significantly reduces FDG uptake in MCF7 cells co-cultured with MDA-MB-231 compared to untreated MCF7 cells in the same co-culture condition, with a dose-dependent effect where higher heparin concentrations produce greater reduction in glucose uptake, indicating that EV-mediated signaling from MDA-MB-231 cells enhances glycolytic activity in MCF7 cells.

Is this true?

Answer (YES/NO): YES